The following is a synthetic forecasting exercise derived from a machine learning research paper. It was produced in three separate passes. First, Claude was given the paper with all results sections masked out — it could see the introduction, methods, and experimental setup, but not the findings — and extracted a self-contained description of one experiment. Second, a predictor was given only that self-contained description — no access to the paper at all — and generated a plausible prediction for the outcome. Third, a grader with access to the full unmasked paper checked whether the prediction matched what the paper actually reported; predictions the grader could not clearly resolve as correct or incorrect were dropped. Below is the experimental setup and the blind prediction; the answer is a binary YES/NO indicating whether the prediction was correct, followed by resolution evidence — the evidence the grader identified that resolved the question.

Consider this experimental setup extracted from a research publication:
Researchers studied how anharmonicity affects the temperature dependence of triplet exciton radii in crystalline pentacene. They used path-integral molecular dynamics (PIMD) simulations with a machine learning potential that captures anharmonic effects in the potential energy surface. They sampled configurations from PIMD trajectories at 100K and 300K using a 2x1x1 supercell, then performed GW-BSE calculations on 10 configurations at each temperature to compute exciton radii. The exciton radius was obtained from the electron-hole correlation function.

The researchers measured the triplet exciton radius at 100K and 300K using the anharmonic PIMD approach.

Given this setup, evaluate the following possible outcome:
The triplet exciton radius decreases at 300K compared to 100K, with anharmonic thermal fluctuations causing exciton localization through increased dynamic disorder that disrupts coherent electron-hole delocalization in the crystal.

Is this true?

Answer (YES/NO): NO